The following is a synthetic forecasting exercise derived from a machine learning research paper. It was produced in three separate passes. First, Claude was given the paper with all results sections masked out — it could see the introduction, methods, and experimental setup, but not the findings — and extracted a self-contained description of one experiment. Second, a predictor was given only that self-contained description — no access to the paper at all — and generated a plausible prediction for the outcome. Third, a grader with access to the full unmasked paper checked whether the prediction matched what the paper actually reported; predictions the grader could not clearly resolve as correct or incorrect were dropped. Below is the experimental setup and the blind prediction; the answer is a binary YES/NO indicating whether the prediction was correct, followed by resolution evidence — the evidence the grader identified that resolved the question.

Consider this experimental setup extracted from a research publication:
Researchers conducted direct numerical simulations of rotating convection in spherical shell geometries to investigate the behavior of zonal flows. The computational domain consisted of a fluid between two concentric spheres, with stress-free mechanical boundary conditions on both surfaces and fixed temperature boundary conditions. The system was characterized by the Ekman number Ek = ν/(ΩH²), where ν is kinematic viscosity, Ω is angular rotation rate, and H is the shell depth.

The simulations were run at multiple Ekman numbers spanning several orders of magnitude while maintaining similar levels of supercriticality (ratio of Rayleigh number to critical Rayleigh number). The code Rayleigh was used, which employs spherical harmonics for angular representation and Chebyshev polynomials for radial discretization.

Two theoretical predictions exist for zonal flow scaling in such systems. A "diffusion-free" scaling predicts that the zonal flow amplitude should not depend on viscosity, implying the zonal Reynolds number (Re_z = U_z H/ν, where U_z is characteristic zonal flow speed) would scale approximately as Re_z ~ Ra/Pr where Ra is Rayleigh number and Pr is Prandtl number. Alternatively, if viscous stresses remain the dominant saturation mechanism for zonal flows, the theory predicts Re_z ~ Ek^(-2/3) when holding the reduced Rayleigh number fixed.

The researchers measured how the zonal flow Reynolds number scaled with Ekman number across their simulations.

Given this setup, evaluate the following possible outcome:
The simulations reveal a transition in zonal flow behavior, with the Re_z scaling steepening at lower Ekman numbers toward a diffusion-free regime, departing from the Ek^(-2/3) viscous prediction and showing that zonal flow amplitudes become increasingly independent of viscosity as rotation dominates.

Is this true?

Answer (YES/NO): NO